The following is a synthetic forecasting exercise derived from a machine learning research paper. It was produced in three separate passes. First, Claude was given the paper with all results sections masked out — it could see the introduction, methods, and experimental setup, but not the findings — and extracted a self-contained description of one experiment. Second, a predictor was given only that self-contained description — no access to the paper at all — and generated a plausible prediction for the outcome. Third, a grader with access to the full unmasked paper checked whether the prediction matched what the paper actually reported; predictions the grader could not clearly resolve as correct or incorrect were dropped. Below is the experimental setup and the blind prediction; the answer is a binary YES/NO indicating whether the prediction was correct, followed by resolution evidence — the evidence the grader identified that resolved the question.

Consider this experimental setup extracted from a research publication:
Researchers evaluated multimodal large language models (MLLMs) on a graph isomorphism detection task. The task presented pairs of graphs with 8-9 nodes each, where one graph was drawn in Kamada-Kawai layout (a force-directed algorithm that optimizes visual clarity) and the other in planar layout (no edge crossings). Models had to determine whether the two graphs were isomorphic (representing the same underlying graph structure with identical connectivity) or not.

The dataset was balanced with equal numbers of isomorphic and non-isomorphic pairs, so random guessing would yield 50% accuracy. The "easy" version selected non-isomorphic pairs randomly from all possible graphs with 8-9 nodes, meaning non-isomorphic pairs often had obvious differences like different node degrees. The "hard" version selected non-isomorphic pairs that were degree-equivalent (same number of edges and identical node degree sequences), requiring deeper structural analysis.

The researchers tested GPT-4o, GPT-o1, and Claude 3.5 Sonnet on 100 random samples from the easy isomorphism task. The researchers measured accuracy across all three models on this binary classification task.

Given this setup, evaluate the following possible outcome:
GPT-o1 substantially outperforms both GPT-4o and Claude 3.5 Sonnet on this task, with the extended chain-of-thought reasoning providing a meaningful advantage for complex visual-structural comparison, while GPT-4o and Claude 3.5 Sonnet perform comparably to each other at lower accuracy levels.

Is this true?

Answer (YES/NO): NO